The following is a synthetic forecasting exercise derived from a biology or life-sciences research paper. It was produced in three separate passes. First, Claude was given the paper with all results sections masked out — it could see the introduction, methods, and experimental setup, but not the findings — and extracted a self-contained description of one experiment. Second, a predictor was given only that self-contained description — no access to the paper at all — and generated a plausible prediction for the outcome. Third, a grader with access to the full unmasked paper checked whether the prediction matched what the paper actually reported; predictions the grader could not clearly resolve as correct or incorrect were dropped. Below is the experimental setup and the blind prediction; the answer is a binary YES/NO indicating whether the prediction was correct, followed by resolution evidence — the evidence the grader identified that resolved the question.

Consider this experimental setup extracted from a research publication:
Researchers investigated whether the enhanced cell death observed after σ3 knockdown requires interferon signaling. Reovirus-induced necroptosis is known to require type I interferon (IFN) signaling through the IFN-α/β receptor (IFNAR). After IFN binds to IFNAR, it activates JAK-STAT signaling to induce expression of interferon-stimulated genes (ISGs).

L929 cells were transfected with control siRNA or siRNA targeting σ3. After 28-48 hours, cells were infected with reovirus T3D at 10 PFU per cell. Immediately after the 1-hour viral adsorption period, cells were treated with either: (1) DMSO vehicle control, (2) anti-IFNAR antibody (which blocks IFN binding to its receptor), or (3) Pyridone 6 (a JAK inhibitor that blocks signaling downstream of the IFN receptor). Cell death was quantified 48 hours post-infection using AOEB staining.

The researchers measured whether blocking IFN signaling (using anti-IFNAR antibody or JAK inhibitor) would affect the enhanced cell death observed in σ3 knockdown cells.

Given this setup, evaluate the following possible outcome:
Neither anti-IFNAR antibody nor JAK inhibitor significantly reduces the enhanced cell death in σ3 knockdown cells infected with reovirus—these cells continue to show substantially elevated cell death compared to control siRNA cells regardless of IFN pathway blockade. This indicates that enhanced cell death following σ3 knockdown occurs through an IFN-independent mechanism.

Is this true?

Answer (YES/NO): NO